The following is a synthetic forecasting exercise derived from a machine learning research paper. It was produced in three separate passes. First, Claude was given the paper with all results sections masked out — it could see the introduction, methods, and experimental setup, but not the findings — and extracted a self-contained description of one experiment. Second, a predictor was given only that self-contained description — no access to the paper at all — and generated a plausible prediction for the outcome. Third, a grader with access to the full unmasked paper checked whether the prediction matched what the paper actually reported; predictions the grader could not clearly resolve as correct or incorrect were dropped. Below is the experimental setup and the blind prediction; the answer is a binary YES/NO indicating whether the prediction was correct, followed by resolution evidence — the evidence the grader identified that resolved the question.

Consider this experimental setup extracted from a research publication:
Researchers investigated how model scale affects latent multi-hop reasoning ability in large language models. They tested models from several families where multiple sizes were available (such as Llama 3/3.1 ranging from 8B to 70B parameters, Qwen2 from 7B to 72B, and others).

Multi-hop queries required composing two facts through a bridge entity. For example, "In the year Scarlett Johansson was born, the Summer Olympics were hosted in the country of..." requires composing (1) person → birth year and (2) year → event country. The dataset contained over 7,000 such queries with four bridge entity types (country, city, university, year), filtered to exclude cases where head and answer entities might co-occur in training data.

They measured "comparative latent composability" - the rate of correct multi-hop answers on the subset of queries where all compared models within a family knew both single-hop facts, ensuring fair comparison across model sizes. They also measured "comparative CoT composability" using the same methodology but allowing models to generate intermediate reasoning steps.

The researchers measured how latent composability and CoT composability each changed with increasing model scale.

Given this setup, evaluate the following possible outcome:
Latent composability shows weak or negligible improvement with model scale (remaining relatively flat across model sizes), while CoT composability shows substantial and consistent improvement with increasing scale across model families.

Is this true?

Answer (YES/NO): YES